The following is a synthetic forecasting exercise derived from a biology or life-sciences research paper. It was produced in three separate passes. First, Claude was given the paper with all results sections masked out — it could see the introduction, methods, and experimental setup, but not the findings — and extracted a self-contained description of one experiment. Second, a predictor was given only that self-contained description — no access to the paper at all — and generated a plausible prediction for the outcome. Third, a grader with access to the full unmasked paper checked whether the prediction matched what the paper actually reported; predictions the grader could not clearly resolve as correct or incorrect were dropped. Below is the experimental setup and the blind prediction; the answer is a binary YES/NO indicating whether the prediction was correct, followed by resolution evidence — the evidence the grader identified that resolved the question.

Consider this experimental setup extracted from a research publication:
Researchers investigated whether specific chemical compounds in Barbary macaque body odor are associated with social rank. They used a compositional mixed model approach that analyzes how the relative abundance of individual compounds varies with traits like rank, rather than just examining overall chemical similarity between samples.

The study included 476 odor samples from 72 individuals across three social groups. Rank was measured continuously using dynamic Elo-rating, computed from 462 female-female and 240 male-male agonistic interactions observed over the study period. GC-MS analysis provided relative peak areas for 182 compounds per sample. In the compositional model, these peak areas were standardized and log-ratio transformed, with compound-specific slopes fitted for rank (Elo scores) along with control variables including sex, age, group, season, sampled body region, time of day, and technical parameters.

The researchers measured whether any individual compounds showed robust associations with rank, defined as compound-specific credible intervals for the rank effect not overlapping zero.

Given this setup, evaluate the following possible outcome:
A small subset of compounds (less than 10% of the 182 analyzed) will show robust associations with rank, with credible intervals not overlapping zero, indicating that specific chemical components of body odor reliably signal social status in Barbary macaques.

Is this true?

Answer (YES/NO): NO